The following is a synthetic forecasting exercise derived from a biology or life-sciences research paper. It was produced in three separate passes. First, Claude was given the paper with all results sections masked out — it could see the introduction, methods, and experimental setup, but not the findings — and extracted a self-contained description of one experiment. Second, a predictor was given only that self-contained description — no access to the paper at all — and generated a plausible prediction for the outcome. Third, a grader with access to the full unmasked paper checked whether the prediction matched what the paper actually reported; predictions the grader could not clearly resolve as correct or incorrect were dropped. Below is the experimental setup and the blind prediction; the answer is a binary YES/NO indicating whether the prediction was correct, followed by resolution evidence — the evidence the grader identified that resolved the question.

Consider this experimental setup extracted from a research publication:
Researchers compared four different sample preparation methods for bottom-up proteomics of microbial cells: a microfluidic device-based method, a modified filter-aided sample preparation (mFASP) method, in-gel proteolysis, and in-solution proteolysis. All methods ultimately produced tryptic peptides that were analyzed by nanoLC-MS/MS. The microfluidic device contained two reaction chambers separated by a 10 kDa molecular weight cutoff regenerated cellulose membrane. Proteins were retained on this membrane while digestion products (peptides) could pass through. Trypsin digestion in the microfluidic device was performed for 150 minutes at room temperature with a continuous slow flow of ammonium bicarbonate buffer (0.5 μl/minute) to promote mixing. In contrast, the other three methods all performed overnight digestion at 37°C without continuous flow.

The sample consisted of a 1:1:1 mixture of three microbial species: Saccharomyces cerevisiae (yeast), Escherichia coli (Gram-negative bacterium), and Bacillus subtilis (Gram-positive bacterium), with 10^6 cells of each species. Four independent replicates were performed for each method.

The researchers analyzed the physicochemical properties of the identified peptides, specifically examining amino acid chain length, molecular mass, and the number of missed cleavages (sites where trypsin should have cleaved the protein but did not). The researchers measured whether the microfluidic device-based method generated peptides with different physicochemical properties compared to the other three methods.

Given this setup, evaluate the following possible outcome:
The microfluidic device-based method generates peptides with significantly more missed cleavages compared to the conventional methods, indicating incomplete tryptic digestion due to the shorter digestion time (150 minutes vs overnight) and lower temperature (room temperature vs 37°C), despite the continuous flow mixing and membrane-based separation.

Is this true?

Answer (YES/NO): YES